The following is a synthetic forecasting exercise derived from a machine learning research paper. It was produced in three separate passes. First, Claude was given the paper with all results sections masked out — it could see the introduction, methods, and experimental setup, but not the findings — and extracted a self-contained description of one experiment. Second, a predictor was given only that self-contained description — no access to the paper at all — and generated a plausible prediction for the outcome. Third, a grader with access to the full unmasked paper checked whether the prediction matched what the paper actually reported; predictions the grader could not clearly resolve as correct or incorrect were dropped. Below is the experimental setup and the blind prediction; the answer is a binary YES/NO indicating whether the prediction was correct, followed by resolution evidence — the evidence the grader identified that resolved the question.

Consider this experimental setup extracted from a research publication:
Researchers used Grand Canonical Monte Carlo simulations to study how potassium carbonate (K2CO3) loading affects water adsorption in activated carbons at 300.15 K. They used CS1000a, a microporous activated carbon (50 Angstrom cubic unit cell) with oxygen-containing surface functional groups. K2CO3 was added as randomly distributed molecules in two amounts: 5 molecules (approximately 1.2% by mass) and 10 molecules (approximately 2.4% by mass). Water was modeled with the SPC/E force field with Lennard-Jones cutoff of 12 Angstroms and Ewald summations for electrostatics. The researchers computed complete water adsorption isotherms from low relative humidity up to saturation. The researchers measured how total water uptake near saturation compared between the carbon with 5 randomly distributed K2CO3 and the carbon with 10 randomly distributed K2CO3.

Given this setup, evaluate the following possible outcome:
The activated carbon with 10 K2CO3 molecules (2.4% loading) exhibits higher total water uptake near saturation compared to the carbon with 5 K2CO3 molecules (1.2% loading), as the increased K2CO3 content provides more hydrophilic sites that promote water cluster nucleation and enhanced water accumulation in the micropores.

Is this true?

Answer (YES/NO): NO